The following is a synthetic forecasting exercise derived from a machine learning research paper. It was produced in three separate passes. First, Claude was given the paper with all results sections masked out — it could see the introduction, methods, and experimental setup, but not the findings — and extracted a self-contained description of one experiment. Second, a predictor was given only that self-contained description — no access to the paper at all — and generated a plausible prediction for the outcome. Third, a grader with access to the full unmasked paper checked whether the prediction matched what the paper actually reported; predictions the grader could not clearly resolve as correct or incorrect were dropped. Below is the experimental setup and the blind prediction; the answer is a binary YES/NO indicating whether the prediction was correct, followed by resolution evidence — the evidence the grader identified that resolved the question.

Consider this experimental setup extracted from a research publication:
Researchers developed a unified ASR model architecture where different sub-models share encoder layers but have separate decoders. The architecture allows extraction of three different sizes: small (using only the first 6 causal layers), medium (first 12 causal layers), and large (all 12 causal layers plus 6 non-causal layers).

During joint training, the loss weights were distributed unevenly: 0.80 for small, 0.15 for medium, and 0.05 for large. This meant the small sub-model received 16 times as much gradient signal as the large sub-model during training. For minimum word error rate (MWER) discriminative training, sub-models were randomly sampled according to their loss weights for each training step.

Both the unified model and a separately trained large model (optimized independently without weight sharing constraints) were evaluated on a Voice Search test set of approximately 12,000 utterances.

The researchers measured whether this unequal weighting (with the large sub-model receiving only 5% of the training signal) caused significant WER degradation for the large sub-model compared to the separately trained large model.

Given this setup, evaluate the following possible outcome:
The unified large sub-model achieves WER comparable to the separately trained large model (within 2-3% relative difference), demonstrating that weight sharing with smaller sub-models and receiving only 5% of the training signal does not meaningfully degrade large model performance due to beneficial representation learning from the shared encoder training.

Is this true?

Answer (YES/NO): NO